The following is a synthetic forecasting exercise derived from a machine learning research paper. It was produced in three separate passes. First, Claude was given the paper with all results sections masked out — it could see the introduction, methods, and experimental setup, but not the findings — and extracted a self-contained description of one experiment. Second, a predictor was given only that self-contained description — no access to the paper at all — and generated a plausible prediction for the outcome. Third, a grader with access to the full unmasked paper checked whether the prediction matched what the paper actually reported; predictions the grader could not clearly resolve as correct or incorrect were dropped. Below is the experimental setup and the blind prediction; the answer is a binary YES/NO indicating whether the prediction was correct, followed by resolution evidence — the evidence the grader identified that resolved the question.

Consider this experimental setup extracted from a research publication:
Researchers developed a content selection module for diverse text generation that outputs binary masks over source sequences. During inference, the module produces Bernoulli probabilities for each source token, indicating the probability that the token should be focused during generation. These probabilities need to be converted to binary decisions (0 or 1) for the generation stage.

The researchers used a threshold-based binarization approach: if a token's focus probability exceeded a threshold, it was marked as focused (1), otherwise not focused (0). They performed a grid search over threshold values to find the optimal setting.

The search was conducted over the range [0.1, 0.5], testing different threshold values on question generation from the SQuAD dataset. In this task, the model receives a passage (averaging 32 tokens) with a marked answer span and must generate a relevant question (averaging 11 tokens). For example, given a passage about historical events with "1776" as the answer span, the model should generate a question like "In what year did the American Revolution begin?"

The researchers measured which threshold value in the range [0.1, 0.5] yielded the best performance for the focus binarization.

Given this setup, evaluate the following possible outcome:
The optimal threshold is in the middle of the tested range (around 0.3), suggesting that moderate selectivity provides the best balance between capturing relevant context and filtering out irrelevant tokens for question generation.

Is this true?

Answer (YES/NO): NO